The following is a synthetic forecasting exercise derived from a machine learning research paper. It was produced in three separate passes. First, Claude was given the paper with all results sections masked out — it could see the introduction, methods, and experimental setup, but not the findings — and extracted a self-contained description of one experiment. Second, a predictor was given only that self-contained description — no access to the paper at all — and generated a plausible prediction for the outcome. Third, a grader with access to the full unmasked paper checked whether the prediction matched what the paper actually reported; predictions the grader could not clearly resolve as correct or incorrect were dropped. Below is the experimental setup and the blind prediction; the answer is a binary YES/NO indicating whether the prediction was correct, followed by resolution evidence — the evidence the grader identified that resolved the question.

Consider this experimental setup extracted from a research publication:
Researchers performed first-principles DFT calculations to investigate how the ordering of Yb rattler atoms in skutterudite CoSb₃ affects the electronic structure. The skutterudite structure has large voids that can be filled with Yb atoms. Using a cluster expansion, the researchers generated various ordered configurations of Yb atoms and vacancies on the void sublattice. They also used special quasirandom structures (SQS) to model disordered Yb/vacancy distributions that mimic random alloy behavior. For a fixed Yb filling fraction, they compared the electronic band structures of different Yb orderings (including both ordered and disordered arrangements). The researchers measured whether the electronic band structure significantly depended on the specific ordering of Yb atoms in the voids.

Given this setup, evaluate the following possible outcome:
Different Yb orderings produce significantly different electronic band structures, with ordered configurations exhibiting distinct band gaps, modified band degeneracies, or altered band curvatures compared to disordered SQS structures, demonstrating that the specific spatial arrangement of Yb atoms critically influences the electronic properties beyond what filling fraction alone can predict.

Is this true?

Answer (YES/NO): NO